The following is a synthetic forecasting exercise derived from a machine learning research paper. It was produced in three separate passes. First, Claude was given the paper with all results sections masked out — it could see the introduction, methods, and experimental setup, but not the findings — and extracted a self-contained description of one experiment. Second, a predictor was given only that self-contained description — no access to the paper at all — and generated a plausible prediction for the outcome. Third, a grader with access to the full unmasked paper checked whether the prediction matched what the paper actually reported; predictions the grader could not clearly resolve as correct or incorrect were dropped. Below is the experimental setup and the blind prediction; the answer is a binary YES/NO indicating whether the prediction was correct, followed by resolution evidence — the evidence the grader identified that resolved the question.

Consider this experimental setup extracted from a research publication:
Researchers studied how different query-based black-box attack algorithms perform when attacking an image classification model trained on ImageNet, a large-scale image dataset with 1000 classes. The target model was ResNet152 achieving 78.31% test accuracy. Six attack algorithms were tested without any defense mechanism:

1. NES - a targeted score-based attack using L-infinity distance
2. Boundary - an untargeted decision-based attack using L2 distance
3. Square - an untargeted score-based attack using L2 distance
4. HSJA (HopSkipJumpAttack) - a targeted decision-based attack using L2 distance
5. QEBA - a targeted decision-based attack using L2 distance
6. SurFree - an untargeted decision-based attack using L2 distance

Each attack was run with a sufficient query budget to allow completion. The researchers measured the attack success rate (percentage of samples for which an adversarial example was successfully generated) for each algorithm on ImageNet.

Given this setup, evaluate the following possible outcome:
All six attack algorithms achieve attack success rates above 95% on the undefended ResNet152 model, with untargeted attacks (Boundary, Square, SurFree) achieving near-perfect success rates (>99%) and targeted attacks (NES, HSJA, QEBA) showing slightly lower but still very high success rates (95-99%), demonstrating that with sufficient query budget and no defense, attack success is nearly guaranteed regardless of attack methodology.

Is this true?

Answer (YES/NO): NO